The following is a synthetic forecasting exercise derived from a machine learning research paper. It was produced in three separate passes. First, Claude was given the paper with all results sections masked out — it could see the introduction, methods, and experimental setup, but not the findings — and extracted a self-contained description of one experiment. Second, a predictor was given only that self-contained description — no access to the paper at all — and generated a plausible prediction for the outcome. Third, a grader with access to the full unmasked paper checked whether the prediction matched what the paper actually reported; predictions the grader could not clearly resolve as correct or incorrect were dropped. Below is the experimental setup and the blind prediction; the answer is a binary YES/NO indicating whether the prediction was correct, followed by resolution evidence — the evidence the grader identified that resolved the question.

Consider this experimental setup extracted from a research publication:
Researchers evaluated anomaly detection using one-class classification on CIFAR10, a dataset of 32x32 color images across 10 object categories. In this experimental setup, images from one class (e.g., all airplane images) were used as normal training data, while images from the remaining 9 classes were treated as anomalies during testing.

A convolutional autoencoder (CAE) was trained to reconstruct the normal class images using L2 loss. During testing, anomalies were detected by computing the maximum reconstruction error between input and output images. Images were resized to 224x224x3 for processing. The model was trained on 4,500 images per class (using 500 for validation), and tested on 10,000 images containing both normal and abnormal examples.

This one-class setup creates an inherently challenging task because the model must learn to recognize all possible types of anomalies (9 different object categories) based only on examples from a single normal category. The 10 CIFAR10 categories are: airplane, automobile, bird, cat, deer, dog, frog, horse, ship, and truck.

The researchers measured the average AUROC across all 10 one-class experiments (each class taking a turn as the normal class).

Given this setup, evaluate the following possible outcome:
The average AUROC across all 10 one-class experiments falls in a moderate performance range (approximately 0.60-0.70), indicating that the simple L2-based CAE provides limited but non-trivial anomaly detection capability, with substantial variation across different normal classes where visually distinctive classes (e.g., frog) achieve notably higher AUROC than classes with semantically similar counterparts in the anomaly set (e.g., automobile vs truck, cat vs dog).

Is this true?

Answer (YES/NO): NO